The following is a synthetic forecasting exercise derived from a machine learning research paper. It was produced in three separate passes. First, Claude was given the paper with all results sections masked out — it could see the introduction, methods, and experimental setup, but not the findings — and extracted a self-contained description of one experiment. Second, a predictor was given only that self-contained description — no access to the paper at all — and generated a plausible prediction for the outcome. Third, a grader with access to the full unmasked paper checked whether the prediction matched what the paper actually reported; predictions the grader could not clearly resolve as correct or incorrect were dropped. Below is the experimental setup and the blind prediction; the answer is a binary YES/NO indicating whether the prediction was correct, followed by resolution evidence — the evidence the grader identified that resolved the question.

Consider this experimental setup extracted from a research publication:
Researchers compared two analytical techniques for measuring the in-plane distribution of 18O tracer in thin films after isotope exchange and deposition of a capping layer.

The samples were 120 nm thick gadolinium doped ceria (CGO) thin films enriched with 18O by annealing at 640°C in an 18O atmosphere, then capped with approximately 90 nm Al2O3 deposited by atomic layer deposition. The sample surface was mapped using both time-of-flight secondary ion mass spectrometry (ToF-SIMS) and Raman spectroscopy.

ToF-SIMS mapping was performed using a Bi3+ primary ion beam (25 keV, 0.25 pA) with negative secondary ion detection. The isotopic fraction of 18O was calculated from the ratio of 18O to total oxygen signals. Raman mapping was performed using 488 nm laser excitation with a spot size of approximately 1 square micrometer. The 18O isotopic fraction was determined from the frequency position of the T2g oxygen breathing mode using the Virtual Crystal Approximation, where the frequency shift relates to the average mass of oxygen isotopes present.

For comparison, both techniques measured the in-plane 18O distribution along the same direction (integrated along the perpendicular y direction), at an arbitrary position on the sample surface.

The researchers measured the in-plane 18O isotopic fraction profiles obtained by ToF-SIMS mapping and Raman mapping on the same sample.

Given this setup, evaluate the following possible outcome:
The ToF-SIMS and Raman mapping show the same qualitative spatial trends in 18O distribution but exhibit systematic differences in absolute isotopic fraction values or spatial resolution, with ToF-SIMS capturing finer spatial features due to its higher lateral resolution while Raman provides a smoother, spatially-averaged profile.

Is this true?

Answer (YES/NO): NO